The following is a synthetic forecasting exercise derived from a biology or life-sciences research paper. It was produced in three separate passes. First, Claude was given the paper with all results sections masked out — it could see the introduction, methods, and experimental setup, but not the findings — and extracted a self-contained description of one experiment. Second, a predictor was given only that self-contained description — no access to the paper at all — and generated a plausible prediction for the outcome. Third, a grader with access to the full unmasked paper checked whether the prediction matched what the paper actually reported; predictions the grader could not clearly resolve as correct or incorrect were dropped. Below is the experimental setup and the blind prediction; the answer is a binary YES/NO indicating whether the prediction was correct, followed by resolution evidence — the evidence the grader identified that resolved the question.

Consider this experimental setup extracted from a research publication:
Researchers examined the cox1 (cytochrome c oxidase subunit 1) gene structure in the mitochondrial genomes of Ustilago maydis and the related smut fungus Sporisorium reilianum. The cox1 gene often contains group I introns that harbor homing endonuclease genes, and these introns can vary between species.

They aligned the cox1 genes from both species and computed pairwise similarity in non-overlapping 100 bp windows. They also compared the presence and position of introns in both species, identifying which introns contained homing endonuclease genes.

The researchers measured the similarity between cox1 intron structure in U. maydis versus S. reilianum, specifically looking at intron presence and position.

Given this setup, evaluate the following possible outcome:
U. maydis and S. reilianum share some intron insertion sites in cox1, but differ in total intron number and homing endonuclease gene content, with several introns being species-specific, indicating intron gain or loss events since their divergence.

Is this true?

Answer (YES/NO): NO